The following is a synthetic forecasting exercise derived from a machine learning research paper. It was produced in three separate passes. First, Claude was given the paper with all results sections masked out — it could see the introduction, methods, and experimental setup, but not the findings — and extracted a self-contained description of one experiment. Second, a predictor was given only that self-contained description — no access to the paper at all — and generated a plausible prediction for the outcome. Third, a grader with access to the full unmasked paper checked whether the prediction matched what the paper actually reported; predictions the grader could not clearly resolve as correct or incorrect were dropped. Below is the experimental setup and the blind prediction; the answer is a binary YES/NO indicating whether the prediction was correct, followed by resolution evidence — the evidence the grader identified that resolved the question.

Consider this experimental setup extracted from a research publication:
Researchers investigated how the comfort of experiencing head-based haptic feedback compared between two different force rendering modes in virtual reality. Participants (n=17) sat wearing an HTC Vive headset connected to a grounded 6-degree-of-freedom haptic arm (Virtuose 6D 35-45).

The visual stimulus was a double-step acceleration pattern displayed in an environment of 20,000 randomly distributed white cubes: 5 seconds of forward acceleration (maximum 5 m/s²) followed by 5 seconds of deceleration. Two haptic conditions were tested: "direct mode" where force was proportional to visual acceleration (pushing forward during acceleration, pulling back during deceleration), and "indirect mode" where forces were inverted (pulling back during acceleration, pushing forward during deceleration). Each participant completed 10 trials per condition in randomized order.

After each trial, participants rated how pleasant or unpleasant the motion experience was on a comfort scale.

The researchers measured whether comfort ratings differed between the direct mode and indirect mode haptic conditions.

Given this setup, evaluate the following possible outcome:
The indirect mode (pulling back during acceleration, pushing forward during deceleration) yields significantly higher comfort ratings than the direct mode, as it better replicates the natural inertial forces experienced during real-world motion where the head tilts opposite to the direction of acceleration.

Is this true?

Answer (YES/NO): NO